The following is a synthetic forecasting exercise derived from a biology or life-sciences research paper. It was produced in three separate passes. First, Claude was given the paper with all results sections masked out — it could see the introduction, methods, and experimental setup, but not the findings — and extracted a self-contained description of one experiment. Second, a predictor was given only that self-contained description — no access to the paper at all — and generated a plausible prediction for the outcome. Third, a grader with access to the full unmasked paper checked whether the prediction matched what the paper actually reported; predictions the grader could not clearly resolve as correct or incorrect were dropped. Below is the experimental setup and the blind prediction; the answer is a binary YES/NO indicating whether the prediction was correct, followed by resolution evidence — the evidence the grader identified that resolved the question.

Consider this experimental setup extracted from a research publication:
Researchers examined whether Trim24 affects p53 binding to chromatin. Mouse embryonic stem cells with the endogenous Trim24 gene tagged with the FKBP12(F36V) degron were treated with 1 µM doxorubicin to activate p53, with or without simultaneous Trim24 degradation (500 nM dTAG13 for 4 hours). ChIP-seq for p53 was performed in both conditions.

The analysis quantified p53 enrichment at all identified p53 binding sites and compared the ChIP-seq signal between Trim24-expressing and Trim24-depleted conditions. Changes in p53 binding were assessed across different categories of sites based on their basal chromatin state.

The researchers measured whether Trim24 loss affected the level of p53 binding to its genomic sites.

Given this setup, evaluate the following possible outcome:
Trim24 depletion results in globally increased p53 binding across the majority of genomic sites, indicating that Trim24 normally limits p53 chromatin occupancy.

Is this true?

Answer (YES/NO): NO